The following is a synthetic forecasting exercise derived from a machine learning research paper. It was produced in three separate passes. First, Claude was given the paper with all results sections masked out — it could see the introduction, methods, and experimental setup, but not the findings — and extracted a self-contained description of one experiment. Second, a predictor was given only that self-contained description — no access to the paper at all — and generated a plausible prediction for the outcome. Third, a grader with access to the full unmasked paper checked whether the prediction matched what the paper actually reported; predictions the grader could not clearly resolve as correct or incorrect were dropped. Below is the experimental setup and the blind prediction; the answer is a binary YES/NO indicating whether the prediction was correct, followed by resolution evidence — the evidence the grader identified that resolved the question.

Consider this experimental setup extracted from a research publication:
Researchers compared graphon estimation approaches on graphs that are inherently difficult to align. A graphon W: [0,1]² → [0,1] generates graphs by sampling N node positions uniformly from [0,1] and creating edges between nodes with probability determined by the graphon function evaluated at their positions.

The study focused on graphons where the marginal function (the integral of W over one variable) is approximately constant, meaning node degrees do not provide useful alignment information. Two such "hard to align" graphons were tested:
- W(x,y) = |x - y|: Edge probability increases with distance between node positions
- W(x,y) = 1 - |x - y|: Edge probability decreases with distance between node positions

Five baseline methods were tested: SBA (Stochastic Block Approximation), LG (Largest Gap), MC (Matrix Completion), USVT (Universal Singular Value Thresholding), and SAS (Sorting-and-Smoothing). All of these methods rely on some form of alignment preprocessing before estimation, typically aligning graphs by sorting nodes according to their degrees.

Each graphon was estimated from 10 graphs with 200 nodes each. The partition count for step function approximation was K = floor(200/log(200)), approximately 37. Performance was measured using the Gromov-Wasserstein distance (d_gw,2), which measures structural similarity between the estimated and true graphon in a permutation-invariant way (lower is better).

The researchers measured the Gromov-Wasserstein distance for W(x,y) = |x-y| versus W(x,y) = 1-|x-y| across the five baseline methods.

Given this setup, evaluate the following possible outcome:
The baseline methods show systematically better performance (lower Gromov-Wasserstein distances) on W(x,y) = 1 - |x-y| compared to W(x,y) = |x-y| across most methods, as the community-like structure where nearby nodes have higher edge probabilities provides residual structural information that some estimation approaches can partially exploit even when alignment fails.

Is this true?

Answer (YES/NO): YES